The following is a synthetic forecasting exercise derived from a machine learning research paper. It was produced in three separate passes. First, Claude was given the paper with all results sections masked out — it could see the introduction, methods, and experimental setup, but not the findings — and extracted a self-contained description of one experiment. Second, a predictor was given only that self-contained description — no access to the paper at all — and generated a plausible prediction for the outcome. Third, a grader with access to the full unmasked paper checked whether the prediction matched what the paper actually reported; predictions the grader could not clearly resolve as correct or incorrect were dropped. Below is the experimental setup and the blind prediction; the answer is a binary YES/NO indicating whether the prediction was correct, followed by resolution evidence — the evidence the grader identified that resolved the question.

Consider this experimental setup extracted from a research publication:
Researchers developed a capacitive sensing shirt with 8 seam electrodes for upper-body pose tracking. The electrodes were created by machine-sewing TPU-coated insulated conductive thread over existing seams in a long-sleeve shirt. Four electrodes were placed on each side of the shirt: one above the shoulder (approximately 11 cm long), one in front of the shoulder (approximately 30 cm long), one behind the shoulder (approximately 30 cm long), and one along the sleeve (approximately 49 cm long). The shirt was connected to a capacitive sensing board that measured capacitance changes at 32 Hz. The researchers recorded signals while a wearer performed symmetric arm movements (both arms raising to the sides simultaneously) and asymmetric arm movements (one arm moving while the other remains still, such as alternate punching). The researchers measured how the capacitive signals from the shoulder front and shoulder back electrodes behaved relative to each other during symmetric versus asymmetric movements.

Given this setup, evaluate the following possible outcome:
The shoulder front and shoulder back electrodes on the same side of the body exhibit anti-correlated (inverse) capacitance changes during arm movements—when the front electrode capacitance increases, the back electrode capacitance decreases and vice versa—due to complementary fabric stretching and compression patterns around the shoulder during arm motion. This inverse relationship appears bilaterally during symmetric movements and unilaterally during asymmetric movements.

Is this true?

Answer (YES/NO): NO